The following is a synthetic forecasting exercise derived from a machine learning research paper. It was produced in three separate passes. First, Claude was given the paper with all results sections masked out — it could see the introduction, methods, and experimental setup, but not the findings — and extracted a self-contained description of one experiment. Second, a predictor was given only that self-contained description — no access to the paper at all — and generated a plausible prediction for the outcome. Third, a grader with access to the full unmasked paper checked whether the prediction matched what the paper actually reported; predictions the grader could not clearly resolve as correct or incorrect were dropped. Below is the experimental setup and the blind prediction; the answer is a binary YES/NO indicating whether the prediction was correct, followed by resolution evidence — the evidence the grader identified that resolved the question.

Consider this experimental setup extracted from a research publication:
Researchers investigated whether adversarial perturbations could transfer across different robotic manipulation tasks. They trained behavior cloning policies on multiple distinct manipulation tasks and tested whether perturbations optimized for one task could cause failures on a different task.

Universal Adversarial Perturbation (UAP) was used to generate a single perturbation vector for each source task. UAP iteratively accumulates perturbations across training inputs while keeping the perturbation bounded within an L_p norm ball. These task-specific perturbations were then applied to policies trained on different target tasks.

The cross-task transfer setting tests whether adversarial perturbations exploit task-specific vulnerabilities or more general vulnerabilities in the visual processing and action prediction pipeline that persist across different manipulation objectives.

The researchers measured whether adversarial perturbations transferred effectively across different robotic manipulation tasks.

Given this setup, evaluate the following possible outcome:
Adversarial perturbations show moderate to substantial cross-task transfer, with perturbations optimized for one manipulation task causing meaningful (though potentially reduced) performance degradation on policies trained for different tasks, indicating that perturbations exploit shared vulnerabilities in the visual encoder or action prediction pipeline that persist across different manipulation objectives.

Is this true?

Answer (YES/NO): YES